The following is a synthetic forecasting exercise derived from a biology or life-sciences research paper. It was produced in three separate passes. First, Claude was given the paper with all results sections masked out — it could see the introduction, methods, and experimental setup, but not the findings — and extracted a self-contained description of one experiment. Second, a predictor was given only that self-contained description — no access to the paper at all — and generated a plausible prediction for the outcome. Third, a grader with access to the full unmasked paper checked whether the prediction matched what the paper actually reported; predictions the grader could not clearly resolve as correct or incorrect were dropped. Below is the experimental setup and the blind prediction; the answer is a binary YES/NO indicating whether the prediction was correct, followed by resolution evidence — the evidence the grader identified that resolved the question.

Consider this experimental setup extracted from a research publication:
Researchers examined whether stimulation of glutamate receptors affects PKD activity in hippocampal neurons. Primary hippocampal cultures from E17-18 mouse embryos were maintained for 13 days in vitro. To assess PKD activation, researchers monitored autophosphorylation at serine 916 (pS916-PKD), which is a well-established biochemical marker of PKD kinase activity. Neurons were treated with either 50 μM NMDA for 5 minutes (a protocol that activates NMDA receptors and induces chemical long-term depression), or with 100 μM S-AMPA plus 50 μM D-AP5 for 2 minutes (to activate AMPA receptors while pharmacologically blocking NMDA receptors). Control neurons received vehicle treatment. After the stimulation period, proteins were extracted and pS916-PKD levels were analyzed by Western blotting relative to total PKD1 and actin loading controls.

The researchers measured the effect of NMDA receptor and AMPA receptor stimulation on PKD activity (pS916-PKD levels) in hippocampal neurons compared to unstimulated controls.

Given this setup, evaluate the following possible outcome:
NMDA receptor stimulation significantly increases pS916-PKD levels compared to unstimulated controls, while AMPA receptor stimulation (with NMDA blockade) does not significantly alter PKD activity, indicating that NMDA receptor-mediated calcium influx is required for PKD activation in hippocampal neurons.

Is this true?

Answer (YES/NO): NO